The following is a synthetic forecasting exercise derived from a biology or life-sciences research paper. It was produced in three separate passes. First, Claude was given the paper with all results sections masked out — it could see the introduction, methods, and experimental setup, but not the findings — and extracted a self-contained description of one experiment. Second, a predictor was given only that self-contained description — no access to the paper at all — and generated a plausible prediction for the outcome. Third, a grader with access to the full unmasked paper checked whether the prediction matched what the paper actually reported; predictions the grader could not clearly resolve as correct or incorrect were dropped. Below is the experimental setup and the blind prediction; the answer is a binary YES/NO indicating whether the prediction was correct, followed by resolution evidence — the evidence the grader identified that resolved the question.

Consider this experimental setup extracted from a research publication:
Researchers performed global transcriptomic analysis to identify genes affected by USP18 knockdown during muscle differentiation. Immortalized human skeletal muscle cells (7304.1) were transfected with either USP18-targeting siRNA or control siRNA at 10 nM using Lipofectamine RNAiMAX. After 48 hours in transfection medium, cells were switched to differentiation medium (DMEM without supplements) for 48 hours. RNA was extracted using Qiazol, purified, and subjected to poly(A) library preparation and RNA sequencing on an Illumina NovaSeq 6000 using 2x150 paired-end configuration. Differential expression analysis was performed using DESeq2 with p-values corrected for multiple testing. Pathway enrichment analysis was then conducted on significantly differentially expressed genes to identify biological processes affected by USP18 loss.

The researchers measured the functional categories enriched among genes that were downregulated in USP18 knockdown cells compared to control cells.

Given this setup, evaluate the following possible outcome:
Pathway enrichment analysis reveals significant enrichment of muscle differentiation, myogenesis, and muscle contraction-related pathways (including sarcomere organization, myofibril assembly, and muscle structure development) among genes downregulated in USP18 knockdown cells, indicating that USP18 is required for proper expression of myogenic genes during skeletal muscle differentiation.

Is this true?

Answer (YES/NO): NO